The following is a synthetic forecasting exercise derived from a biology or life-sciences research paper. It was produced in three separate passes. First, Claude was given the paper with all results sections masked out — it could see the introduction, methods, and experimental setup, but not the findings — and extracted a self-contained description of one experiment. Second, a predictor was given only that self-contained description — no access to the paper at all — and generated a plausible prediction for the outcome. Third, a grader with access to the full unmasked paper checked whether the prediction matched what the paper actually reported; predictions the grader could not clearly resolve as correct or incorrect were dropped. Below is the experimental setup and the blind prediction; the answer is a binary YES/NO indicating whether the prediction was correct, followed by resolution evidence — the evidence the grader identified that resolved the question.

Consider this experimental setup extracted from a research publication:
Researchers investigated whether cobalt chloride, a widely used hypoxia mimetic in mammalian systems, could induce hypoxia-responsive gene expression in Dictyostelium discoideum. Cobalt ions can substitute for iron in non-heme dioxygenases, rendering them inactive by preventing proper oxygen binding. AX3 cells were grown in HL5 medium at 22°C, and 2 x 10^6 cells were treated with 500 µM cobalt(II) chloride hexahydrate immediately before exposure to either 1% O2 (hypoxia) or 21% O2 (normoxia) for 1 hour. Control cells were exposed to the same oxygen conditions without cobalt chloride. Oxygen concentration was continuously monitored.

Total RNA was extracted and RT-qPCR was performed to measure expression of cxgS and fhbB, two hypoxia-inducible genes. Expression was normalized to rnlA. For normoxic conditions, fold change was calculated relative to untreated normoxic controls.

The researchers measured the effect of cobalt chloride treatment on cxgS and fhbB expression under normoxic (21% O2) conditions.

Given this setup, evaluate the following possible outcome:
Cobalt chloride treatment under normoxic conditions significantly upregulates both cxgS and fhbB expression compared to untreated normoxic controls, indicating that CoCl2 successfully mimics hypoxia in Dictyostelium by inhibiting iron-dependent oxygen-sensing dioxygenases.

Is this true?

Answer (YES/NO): NO